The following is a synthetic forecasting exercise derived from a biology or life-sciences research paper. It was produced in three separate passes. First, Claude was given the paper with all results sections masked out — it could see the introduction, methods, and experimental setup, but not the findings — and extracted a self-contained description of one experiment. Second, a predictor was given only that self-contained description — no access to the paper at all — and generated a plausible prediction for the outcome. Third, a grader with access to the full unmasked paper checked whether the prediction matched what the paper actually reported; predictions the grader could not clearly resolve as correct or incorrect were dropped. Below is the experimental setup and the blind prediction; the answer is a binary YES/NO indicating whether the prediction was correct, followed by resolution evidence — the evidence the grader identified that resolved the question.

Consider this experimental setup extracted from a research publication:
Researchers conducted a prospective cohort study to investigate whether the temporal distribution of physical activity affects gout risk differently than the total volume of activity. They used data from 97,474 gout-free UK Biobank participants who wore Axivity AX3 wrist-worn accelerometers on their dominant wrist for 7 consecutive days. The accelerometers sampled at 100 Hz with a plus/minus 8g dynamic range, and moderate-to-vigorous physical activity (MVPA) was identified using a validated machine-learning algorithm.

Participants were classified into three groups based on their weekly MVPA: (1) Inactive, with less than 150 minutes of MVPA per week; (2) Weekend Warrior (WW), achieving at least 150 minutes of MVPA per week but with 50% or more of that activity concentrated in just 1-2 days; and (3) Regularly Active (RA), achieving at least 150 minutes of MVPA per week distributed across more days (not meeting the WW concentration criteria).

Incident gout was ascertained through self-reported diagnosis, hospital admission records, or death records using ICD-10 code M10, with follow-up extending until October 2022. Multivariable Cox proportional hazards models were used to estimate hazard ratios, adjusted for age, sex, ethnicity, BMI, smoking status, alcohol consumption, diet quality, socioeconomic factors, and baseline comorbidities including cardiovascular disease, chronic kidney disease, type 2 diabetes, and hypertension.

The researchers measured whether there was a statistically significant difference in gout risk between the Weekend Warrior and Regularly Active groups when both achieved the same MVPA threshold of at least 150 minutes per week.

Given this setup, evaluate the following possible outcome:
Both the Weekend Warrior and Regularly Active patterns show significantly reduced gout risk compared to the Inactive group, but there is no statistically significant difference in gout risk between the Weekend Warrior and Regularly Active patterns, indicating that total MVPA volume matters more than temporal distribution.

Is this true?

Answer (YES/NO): YES